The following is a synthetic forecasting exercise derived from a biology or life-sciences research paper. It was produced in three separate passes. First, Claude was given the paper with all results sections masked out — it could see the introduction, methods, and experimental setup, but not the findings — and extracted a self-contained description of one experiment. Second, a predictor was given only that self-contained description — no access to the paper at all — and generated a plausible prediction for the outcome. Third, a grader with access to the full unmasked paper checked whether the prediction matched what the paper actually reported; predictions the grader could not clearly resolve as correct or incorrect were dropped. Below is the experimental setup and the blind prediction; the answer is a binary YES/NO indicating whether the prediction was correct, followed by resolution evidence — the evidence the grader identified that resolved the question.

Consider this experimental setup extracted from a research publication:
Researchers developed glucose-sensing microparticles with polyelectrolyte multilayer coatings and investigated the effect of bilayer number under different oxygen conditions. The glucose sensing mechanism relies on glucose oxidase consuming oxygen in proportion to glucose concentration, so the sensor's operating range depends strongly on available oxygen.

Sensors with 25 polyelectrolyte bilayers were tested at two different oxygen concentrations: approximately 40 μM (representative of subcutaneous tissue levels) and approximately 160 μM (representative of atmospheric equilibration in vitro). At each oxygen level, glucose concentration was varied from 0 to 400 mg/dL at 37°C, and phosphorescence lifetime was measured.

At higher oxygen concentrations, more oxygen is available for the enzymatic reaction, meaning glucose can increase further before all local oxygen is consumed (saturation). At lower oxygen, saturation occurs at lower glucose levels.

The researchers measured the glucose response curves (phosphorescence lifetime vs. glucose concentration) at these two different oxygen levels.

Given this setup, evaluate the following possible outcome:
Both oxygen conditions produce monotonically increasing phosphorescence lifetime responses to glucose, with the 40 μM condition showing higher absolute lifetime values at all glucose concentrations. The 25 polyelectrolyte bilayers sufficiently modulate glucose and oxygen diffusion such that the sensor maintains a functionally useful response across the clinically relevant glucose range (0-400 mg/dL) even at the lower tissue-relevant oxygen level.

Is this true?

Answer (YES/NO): NO